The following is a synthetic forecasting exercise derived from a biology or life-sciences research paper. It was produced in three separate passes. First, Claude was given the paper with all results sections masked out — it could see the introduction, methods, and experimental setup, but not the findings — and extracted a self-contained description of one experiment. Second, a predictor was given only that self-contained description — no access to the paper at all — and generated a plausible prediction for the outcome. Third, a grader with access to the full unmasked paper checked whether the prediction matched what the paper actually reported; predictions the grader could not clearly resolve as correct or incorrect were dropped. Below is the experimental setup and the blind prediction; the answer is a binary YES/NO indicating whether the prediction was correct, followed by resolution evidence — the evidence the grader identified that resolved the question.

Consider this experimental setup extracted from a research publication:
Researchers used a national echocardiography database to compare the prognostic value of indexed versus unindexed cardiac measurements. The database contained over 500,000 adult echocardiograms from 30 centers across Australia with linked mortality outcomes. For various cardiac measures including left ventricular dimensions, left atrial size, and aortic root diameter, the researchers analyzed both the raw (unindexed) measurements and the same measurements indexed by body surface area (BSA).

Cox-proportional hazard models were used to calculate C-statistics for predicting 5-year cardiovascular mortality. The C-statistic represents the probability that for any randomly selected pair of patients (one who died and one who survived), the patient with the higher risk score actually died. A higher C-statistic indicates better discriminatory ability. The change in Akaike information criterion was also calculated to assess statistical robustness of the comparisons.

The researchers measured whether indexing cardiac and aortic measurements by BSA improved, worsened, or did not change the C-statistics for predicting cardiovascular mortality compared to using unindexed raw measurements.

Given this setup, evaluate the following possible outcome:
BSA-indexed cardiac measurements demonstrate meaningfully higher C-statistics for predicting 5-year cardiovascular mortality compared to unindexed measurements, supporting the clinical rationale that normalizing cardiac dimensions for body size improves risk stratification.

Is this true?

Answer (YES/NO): YES